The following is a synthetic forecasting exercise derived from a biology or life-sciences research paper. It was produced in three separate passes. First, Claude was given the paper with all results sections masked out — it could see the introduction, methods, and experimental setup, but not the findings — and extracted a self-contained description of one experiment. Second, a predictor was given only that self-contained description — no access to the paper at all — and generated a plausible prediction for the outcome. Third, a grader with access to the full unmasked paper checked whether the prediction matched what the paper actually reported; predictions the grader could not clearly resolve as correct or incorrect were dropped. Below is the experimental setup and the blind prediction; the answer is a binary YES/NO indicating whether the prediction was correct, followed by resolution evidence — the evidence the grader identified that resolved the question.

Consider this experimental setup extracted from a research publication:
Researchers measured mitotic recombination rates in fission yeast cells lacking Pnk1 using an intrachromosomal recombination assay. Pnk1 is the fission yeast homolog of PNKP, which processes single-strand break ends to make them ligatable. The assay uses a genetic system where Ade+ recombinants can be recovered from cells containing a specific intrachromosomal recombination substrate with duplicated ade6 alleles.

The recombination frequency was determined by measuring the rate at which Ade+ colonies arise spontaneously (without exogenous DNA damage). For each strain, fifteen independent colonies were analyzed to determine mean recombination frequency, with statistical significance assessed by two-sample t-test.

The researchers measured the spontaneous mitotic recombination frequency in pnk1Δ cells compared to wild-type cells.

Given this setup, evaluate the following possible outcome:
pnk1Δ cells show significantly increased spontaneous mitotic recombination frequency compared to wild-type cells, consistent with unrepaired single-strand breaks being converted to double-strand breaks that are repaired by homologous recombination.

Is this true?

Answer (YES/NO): YES